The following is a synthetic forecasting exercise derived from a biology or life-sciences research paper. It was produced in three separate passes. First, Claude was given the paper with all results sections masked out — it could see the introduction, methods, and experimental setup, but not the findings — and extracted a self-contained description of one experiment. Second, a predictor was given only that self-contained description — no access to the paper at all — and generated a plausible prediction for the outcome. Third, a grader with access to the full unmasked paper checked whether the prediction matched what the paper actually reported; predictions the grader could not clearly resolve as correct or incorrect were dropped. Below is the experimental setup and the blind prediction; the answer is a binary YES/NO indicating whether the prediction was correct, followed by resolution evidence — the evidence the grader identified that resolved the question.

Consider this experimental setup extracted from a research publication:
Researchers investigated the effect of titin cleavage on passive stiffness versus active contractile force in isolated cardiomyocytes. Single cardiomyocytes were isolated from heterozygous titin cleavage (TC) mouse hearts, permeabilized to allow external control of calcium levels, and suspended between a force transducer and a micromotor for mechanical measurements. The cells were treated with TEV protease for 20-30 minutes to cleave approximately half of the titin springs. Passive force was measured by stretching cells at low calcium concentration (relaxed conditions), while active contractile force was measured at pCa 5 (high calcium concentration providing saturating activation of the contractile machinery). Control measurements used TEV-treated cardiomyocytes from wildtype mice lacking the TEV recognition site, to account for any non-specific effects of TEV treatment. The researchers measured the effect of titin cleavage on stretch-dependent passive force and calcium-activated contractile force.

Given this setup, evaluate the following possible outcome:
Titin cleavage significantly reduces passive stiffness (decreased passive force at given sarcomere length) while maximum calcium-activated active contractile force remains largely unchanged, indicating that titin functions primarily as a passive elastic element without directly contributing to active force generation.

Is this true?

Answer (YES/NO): YES